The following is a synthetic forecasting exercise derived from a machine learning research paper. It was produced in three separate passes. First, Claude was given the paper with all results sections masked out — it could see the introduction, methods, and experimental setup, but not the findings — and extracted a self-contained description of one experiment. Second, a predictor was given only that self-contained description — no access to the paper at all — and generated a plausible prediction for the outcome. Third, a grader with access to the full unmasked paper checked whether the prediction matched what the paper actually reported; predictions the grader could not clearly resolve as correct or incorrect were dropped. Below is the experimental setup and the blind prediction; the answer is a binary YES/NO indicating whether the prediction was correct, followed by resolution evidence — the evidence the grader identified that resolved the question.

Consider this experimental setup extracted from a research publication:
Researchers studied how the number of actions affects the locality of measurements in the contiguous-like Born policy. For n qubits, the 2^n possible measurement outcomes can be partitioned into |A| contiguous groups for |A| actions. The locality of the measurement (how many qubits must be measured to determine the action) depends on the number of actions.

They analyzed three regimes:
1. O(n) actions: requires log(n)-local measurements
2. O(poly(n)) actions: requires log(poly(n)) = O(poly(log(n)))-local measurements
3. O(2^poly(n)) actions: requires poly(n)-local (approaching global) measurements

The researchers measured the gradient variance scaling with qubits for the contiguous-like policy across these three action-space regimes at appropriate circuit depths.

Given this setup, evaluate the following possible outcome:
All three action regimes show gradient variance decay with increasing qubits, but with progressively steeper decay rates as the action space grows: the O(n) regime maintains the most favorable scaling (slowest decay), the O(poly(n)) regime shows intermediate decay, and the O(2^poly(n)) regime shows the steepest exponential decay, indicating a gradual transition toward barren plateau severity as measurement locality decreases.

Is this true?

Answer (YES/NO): NO